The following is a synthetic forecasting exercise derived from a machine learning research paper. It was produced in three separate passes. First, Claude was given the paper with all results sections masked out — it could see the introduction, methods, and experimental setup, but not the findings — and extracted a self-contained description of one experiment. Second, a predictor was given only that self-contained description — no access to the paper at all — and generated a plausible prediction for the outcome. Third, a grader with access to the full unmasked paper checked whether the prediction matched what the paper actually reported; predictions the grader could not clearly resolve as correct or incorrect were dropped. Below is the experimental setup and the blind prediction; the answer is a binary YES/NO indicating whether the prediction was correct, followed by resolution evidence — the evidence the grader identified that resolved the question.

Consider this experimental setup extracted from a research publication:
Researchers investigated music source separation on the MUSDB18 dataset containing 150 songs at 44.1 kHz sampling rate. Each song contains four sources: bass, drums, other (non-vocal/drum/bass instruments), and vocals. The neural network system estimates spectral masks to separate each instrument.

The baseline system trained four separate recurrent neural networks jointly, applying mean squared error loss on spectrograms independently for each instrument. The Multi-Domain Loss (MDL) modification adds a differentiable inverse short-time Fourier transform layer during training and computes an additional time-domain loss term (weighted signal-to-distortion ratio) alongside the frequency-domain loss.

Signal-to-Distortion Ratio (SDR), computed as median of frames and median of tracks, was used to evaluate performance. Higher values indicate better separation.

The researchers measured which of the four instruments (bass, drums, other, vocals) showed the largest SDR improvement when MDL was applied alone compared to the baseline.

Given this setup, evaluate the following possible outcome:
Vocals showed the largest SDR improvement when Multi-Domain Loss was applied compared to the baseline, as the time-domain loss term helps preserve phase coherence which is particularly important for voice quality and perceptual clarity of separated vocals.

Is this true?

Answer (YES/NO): YES